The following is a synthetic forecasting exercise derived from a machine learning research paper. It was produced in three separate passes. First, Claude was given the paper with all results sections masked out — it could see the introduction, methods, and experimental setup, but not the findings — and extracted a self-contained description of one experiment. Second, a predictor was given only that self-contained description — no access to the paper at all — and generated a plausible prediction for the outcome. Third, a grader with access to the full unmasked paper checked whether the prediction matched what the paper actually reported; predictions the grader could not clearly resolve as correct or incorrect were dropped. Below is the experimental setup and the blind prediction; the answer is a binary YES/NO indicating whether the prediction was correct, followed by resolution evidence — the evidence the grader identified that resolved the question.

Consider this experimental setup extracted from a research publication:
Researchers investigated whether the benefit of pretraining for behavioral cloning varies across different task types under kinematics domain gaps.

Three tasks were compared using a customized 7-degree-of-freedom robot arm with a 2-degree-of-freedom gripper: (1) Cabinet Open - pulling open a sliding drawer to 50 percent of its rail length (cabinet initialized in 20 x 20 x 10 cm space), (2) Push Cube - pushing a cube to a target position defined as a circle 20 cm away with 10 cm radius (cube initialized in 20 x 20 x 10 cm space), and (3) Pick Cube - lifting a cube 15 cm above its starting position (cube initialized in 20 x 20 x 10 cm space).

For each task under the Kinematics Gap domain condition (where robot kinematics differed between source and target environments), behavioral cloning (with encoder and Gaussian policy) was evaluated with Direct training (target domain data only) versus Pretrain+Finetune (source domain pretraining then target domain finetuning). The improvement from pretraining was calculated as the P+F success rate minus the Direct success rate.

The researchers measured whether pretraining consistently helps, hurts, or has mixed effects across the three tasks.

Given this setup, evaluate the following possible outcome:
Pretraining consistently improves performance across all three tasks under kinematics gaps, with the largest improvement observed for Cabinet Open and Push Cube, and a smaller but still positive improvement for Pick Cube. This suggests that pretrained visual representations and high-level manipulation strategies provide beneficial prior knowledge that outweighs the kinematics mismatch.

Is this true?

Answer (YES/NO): NO